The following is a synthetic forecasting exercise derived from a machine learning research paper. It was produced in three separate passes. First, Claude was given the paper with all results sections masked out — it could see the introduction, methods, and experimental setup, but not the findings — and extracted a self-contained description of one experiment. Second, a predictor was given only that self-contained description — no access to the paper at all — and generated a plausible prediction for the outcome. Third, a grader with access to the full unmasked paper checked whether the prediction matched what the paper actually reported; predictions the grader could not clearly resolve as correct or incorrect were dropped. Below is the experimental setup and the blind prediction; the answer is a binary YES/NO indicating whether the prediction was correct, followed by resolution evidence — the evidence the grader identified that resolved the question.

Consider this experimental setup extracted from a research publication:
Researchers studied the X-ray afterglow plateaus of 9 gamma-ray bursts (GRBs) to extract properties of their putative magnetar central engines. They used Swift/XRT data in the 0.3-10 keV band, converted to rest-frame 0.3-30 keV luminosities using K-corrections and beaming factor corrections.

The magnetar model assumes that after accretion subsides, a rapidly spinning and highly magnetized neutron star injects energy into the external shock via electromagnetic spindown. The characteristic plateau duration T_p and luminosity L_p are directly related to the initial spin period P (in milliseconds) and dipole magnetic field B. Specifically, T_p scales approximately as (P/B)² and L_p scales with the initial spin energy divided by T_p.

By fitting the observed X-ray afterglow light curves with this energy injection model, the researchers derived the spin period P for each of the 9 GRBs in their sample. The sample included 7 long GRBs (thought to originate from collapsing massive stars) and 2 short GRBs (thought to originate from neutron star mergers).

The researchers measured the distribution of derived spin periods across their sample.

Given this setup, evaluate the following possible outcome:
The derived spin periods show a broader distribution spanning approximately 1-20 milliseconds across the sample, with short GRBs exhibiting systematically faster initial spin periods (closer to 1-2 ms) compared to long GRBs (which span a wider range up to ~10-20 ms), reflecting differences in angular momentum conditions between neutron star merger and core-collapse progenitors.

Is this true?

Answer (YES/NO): NO